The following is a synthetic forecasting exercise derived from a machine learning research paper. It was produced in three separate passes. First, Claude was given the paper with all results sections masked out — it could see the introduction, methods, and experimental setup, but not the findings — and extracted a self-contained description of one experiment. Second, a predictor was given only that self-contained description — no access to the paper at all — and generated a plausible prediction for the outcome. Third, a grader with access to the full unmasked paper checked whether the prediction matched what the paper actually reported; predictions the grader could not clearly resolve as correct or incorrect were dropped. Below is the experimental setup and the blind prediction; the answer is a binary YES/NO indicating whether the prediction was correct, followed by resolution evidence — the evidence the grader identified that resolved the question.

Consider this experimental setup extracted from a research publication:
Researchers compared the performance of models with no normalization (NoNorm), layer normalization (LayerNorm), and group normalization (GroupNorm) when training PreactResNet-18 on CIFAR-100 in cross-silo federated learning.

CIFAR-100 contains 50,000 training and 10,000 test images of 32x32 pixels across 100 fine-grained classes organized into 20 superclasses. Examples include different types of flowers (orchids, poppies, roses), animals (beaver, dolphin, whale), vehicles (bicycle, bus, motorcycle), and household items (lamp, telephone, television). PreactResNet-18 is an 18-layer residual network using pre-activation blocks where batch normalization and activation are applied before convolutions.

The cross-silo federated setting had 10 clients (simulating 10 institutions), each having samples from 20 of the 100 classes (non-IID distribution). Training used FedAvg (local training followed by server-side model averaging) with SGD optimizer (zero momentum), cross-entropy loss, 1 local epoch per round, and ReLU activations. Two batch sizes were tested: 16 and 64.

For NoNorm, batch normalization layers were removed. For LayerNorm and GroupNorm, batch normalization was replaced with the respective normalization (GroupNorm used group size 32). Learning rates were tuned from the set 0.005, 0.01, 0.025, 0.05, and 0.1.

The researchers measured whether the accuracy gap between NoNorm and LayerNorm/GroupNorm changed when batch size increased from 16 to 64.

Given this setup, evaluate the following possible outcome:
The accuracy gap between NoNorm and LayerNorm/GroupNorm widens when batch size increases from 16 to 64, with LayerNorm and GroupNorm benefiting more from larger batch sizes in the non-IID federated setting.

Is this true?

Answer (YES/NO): NO